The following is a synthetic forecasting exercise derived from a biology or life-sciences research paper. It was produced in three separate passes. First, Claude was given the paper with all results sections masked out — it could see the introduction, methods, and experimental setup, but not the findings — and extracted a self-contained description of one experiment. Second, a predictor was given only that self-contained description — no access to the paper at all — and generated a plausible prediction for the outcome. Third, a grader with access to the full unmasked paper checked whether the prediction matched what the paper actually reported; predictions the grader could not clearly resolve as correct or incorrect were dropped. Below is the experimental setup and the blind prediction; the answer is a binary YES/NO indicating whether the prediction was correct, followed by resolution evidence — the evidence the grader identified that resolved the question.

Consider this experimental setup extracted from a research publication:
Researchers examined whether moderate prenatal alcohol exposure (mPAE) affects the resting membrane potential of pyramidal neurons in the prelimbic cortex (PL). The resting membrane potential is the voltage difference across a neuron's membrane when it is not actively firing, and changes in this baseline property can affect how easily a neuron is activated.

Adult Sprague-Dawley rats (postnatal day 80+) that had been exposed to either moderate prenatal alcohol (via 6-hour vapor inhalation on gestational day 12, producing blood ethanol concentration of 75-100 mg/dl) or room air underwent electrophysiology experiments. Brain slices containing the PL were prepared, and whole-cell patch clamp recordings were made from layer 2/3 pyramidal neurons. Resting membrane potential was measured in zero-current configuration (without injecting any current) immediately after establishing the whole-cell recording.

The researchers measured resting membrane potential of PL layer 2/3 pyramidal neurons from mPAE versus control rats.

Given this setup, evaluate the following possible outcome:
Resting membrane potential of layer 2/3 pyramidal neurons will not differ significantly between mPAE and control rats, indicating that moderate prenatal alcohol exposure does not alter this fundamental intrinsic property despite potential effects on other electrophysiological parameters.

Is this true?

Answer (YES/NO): YES